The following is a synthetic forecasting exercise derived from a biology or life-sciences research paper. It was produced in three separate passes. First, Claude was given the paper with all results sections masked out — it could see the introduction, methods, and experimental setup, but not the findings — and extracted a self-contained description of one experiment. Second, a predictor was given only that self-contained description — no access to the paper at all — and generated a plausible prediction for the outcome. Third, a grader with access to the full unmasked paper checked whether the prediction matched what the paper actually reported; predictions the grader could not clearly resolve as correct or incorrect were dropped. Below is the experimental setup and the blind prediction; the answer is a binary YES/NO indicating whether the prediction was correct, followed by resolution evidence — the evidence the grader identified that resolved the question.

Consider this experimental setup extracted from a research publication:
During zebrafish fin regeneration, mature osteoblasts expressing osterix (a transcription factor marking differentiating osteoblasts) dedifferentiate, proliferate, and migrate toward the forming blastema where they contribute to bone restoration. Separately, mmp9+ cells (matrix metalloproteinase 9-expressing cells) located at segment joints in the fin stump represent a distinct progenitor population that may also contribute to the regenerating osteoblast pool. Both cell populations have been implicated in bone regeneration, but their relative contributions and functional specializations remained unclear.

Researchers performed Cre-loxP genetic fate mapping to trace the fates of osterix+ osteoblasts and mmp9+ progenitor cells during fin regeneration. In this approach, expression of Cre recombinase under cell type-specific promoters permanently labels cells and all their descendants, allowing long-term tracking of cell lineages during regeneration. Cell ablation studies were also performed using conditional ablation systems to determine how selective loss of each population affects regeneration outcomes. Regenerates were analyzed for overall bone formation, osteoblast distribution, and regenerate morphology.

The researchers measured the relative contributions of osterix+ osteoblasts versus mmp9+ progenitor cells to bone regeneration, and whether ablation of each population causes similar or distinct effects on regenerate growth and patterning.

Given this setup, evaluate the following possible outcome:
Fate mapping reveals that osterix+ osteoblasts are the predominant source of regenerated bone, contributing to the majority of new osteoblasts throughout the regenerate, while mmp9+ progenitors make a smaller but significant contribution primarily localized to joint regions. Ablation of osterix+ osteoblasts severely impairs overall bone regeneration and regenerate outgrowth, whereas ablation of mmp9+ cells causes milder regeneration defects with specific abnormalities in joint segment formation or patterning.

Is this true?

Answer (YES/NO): NO